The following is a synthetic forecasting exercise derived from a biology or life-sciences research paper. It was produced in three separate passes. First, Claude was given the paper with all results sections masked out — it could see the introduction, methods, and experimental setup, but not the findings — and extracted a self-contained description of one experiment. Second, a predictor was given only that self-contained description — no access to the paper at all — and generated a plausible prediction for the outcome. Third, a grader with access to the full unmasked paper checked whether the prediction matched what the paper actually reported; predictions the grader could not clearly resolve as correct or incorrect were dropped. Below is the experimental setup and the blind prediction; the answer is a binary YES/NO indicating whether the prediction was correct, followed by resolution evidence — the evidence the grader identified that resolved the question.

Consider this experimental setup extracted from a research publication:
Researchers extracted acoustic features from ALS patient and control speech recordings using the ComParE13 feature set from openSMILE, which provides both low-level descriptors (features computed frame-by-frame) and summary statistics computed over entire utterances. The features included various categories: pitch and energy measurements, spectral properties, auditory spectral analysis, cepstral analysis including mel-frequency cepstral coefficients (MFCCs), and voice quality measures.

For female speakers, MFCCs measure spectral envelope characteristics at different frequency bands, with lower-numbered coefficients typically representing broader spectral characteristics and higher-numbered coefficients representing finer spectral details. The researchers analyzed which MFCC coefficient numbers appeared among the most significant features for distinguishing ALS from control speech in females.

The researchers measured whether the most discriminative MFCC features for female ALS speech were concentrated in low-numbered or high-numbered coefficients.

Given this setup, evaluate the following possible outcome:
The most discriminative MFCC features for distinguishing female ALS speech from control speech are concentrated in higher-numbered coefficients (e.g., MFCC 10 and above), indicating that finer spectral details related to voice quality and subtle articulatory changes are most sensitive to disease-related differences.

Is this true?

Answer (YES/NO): NO